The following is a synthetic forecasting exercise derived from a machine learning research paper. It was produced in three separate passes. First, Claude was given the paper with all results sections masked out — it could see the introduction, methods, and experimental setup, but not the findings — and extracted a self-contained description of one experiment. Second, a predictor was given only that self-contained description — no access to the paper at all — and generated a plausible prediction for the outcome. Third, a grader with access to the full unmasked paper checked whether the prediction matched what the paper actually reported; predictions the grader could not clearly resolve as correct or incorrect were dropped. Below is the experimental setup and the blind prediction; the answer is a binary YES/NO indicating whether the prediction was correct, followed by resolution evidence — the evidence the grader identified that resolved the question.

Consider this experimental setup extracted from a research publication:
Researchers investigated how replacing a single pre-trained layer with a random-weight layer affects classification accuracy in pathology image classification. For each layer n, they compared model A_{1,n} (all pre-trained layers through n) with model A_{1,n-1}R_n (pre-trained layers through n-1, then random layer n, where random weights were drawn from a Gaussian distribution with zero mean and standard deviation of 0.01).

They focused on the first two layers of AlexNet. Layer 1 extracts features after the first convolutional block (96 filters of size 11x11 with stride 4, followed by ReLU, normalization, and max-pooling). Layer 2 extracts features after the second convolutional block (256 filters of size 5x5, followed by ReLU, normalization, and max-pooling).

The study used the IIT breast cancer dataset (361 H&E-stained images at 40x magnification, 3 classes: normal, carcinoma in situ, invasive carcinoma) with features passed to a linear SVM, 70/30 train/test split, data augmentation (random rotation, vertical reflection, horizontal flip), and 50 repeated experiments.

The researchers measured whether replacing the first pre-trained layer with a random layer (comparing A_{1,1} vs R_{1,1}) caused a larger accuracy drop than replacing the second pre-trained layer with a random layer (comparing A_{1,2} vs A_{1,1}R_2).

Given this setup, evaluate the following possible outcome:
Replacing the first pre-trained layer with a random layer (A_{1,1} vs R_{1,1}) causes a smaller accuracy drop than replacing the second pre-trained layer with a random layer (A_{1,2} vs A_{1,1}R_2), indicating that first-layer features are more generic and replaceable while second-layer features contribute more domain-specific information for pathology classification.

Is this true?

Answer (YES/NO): NO